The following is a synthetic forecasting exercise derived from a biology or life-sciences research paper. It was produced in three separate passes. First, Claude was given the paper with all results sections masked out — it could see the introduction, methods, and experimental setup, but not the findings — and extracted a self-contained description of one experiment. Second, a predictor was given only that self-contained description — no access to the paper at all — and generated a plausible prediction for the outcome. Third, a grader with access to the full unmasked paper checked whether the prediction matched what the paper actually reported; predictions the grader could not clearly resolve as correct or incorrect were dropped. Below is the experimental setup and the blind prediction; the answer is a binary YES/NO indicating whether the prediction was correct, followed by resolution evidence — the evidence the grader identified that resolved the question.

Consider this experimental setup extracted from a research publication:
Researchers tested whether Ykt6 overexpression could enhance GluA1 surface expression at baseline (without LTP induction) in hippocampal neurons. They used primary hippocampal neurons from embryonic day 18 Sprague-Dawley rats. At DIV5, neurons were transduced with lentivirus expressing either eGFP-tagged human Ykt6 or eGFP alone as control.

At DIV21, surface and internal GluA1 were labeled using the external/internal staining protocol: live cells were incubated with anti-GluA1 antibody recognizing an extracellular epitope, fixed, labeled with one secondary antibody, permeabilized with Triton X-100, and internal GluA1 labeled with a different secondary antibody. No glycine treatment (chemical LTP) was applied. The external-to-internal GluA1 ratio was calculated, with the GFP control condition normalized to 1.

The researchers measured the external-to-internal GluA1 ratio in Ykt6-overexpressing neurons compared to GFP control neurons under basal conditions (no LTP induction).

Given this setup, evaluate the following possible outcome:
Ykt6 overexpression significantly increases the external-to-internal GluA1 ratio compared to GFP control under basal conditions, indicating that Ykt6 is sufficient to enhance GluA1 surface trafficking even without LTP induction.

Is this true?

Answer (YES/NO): NO